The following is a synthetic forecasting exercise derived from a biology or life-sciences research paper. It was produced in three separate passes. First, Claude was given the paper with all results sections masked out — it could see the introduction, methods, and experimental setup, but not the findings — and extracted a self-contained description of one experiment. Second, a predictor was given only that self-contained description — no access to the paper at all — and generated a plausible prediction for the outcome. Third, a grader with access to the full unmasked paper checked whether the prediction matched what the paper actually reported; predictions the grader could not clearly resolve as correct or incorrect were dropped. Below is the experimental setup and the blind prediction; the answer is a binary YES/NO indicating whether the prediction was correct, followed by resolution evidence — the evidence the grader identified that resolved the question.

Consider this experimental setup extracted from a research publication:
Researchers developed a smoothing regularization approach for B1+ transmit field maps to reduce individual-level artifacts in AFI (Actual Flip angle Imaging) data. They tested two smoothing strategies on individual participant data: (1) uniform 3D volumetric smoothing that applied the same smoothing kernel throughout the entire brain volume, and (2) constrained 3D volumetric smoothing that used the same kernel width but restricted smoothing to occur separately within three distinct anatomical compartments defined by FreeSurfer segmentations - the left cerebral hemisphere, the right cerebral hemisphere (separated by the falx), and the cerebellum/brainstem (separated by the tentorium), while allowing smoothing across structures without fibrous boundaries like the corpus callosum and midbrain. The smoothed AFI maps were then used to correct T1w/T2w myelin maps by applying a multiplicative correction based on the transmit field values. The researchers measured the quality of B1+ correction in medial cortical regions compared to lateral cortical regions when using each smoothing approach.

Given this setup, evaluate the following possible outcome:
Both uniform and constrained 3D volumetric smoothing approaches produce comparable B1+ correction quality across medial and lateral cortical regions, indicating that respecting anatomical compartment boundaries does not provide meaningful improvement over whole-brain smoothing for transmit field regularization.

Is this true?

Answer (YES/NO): NO